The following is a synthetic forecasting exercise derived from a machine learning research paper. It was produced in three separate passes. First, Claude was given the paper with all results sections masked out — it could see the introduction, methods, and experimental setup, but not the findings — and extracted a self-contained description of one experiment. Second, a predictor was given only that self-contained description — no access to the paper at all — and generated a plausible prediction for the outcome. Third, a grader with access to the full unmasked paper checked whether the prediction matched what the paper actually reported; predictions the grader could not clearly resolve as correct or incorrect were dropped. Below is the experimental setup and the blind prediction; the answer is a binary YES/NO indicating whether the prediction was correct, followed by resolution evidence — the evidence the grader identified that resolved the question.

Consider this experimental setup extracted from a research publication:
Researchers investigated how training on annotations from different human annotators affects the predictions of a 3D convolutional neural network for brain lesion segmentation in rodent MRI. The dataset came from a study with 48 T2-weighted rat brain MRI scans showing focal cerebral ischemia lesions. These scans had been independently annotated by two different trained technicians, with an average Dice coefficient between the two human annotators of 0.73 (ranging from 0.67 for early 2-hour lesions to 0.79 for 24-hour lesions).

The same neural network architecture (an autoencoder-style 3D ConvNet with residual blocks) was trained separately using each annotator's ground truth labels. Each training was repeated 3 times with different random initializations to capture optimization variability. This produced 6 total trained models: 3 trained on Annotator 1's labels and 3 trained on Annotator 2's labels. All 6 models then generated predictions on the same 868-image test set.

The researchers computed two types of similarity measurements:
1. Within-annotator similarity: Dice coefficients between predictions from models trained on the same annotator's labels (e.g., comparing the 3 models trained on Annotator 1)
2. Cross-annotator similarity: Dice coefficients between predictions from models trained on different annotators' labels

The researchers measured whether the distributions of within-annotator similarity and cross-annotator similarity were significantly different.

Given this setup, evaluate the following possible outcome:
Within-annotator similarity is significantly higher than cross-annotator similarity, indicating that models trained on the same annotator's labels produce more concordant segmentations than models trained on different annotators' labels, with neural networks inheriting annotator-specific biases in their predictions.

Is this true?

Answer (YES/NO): YES